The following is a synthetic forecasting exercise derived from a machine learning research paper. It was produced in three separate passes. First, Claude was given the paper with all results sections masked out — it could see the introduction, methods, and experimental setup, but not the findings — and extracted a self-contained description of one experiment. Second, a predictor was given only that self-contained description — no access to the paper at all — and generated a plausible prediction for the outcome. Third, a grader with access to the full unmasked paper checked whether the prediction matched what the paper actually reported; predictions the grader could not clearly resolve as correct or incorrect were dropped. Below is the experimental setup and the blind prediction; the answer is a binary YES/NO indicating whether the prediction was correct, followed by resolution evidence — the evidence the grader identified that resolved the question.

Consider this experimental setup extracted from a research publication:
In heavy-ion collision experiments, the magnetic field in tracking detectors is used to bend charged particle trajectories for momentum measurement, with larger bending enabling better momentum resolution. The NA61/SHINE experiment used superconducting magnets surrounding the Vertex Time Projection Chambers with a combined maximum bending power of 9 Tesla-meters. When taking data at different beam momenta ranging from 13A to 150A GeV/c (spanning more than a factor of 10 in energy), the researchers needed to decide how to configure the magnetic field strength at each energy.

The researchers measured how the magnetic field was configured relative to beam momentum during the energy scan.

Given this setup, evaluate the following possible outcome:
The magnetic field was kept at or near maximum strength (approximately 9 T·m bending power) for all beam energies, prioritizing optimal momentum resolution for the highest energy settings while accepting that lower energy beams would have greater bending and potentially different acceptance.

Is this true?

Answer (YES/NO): NO